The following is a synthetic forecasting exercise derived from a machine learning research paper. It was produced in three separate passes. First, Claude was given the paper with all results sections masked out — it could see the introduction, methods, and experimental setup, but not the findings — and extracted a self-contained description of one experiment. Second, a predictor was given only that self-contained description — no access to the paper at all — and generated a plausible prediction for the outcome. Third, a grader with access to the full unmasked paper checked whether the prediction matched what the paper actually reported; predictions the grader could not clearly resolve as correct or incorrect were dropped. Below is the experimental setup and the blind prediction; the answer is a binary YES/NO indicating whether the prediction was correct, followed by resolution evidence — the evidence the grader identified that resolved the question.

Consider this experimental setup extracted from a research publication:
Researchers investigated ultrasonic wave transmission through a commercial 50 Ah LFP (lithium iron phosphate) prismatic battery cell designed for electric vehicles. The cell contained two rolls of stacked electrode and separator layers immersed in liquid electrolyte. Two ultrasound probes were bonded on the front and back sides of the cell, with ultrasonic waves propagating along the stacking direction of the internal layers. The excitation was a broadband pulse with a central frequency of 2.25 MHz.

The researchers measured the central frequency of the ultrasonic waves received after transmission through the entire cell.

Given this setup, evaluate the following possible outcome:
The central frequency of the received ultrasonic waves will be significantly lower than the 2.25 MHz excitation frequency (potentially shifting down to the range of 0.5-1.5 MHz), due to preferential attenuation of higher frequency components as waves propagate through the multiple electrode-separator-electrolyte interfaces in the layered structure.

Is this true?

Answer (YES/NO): YES